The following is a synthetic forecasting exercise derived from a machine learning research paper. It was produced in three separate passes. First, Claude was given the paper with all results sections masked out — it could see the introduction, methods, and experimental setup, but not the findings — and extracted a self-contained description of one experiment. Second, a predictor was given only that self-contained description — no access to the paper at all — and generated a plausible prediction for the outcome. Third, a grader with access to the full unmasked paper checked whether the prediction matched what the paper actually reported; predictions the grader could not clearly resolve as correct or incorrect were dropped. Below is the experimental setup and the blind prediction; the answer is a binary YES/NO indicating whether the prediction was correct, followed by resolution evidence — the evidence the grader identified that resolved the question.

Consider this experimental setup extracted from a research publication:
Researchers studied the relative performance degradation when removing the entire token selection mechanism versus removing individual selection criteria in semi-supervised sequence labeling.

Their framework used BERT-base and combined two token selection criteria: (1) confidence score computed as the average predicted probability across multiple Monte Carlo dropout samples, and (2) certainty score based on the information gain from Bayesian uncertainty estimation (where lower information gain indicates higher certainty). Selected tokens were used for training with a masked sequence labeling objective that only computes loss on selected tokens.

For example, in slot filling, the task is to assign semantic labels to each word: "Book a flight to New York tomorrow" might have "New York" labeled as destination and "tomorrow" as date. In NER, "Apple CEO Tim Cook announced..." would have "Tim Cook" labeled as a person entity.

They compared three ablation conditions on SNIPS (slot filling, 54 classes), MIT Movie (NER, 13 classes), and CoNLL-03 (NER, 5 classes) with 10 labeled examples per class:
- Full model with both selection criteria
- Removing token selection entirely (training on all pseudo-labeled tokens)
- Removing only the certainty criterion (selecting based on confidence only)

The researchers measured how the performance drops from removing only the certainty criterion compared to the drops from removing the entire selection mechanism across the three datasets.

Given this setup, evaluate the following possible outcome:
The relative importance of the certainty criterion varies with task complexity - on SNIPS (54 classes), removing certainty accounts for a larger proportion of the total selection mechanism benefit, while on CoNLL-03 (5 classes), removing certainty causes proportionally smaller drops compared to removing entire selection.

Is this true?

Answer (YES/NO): NO